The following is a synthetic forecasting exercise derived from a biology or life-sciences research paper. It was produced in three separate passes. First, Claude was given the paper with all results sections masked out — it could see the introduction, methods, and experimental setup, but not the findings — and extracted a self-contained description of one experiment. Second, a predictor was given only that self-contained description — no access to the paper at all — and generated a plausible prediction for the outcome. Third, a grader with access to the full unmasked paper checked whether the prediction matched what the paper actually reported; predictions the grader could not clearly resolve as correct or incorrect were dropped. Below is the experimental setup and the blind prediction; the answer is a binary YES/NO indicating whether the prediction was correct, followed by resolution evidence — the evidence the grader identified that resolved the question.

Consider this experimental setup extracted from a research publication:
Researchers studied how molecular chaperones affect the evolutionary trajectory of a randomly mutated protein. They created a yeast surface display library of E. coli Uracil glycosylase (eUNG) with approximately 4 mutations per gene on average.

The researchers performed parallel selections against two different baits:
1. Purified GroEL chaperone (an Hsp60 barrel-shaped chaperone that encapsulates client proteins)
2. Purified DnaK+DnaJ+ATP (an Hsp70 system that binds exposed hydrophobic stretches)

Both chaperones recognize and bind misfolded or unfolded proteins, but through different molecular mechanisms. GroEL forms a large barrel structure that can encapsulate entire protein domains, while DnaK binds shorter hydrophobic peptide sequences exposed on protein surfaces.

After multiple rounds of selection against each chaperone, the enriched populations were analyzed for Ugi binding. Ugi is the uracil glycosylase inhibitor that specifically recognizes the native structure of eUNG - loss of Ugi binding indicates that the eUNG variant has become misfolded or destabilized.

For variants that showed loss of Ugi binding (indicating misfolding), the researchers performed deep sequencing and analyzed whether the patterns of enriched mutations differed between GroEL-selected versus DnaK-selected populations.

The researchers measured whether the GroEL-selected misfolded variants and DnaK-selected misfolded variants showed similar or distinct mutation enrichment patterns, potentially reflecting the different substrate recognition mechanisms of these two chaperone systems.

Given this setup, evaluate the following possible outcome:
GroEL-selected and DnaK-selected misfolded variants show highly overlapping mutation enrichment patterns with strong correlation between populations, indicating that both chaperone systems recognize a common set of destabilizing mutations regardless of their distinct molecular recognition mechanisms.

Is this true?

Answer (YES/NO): NO